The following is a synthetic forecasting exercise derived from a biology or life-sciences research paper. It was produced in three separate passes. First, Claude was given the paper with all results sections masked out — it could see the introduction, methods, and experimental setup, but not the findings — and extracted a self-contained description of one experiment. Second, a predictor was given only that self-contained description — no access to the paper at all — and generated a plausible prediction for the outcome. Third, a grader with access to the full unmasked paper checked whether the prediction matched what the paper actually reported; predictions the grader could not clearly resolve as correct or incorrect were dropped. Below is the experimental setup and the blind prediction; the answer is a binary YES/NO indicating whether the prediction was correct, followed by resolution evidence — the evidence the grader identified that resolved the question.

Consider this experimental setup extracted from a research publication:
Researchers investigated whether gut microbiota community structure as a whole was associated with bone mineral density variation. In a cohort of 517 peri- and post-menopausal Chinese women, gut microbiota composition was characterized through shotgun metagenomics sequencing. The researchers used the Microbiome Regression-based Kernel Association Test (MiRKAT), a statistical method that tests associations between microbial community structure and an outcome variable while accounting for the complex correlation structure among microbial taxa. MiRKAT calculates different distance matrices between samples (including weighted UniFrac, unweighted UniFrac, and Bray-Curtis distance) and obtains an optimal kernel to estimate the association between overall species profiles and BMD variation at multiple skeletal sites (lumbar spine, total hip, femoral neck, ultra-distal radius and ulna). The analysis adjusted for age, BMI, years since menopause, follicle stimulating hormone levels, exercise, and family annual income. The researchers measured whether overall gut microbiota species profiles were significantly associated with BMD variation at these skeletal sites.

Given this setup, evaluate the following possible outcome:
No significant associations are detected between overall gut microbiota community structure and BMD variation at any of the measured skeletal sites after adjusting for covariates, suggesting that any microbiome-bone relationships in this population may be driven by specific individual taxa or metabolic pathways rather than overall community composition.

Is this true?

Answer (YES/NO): NO